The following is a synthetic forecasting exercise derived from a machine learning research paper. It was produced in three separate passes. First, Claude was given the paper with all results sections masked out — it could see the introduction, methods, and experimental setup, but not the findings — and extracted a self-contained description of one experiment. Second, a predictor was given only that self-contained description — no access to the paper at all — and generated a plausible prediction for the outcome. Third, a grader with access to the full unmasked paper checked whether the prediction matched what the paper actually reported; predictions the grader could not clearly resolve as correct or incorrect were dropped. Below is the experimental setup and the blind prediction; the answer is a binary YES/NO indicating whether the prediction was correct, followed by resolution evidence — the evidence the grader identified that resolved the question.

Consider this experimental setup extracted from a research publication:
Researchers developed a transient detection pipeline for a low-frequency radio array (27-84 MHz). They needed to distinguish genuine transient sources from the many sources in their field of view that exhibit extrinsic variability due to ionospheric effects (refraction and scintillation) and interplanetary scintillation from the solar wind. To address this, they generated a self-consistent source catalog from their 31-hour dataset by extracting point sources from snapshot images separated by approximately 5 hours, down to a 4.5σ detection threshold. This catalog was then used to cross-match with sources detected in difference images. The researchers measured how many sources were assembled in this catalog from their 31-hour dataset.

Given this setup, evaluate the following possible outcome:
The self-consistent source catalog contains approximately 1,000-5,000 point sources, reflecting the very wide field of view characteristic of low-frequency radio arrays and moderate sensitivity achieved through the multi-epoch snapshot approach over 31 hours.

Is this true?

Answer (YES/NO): YES